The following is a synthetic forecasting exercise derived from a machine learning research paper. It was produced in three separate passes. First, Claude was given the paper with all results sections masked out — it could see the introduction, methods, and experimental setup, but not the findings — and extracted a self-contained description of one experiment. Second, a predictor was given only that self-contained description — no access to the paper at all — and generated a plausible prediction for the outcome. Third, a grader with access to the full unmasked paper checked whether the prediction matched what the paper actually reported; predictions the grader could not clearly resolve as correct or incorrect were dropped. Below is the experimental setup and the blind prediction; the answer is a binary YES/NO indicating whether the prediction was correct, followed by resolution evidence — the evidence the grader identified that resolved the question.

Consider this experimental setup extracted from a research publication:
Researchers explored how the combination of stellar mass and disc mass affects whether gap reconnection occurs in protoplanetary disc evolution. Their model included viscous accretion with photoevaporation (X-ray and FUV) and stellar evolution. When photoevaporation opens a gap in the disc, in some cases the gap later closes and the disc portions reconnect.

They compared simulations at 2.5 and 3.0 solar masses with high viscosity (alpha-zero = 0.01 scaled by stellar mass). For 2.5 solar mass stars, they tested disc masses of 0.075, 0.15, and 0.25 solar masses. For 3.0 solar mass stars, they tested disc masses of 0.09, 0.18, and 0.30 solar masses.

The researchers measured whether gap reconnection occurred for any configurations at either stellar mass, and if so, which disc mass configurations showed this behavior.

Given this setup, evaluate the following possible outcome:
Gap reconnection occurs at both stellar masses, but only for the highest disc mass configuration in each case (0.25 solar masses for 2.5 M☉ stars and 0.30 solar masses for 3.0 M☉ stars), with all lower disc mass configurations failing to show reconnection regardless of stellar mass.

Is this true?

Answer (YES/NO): NO